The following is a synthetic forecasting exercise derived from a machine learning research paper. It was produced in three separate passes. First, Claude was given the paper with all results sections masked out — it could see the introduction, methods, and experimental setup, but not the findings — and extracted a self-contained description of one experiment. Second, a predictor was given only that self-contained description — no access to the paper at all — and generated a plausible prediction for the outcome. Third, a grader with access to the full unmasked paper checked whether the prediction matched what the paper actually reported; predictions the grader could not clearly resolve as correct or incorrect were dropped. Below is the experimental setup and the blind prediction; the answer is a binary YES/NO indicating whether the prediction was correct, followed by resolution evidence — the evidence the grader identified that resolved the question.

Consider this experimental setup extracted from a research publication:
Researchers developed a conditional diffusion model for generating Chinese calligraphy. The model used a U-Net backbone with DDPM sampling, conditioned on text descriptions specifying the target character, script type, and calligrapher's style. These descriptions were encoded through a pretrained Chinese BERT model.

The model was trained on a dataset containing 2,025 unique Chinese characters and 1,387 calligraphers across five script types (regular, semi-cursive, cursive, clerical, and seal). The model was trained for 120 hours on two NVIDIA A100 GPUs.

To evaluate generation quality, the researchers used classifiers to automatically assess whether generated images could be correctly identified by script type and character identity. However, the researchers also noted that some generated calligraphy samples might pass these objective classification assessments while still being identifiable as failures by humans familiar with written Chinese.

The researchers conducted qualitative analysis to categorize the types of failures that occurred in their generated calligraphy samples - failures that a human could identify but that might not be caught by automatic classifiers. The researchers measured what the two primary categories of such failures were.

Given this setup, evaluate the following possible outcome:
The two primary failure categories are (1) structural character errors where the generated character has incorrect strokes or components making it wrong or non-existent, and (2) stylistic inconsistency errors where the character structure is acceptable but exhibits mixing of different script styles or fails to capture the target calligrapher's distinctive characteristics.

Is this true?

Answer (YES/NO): NO